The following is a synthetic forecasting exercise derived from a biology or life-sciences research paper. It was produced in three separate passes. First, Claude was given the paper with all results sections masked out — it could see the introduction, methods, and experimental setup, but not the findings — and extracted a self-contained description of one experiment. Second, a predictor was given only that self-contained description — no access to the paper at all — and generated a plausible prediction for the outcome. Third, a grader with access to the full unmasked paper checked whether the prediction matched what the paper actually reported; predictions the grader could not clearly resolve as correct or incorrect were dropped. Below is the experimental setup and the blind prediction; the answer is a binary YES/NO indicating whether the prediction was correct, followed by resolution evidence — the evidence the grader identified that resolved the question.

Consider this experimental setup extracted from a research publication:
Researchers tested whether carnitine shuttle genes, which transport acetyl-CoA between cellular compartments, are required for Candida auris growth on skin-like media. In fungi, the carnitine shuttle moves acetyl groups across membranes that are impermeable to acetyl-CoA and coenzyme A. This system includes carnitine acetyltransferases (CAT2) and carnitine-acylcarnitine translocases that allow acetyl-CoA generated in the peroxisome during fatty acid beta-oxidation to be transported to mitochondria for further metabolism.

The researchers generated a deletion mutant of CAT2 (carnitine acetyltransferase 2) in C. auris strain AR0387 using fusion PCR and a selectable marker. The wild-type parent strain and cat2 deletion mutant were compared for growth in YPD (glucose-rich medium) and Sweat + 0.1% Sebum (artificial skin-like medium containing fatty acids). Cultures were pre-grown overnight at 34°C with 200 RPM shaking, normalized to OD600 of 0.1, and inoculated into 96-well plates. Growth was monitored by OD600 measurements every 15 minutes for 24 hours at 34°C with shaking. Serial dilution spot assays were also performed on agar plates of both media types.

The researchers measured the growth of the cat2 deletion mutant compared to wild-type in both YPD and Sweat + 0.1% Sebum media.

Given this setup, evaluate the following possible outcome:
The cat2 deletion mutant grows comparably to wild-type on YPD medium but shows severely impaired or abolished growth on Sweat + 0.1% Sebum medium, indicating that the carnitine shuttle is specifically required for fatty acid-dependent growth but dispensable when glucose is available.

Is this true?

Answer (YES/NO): YES